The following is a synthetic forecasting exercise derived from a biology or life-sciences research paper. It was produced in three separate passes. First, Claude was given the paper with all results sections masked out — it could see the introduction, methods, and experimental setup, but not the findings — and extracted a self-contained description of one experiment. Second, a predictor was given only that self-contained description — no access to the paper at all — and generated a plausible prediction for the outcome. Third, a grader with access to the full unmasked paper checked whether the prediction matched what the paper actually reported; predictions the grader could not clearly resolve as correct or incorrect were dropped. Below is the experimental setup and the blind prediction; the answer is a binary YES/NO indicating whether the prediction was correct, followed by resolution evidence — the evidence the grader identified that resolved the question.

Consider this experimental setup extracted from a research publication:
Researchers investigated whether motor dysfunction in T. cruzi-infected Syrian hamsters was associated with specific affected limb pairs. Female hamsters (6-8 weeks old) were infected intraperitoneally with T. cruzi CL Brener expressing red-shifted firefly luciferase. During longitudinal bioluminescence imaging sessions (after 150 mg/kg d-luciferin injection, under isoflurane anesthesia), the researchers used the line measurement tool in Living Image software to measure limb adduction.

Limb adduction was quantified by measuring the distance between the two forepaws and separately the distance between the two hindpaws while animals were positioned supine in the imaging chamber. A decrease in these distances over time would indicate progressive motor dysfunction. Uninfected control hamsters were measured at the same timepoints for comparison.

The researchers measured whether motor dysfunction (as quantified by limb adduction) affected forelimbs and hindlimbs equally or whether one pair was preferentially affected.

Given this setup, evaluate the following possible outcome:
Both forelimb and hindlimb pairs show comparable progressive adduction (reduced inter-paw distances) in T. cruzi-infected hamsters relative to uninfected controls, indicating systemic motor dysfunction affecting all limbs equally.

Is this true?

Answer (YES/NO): NO